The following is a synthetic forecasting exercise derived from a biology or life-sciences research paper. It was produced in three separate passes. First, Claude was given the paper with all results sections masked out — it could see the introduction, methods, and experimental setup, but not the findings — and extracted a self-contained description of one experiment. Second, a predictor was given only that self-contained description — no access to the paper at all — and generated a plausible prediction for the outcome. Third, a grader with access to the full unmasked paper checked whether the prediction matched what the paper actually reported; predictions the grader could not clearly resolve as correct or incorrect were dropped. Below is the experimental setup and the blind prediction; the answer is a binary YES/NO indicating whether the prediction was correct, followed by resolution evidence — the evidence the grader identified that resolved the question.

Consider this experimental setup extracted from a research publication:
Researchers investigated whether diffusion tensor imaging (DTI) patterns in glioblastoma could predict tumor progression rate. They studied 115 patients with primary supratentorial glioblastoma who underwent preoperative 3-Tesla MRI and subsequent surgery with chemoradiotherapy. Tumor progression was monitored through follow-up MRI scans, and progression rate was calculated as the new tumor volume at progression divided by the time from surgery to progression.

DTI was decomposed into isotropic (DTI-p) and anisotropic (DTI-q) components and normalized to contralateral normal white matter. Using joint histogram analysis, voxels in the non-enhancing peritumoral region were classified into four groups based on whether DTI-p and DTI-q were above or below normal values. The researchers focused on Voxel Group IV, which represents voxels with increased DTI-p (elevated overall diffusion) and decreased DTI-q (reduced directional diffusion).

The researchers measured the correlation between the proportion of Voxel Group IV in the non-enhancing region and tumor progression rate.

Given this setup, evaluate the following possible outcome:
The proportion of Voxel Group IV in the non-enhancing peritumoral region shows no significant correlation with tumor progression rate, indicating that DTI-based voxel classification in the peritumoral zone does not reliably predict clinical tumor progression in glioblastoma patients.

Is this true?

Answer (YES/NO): NO